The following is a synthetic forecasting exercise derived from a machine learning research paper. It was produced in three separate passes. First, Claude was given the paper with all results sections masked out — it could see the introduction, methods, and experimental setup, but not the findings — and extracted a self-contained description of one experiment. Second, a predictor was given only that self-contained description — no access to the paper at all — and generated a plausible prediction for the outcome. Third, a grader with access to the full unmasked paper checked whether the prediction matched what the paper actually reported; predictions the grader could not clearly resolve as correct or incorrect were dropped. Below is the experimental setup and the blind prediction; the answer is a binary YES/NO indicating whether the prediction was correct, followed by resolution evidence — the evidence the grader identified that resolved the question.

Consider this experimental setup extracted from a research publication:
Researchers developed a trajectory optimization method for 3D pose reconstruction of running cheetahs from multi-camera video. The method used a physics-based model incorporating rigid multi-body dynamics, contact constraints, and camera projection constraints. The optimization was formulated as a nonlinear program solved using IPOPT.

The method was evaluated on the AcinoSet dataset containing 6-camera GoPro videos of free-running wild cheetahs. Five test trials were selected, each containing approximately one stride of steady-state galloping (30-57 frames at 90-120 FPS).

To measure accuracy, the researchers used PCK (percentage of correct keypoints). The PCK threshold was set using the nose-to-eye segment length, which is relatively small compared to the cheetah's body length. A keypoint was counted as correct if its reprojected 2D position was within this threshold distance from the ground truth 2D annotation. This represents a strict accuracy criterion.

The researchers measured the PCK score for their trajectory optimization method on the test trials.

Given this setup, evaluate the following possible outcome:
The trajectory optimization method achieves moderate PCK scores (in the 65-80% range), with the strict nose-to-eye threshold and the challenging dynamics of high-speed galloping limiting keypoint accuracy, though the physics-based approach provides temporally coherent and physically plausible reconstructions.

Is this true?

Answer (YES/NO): NO